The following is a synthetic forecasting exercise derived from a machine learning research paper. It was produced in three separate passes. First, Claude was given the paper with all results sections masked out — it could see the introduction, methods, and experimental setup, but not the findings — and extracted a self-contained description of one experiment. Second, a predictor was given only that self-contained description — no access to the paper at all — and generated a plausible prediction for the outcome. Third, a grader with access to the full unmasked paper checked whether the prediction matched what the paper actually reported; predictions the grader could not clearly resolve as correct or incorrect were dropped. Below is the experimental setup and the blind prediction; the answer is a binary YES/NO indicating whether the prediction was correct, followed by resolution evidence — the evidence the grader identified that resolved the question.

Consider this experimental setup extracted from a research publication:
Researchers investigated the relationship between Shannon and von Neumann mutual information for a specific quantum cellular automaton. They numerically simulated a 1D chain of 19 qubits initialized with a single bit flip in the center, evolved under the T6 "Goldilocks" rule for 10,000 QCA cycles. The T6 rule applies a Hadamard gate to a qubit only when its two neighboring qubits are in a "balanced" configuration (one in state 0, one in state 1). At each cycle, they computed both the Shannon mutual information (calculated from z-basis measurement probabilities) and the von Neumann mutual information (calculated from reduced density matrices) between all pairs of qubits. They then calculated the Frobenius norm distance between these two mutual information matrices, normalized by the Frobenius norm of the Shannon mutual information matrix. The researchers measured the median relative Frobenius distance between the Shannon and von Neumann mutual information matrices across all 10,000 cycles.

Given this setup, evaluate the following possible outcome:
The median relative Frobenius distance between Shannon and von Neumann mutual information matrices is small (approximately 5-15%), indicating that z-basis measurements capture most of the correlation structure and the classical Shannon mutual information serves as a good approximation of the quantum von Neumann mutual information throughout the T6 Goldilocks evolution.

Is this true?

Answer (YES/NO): YES